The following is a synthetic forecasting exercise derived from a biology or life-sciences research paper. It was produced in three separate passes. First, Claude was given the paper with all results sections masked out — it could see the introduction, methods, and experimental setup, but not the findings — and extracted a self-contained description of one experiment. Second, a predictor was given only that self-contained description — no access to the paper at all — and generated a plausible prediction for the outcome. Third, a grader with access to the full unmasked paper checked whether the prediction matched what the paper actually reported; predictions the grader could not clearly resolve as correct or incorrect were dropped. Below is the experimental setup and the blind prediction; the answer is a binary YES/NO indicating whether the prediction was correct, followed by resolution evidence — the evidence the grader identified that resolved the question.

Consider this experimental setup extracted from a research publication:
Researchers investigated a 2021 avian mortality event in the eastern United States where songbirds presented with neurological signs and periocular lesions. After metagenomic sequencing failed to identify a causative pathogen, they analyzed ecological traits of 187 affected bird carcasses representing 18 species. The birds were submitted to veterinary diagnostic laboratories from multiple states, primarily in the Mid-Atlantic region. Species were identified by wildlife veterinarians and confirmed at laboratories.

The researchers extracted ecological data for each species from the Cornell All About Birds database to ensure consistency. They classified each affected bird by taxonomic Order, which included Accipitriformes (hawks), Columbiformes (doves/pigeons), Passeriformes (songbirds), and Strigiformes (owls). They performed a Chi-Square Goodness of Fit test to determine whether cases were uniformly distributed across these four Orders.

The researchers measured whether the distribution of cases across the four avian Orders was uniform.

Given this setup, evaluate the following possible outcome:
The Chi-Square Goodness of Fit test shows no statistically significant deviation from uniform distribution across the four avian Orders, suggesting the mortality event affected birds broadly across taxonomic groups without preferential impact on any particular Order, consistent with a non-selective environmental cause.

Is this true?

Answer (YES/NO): NO